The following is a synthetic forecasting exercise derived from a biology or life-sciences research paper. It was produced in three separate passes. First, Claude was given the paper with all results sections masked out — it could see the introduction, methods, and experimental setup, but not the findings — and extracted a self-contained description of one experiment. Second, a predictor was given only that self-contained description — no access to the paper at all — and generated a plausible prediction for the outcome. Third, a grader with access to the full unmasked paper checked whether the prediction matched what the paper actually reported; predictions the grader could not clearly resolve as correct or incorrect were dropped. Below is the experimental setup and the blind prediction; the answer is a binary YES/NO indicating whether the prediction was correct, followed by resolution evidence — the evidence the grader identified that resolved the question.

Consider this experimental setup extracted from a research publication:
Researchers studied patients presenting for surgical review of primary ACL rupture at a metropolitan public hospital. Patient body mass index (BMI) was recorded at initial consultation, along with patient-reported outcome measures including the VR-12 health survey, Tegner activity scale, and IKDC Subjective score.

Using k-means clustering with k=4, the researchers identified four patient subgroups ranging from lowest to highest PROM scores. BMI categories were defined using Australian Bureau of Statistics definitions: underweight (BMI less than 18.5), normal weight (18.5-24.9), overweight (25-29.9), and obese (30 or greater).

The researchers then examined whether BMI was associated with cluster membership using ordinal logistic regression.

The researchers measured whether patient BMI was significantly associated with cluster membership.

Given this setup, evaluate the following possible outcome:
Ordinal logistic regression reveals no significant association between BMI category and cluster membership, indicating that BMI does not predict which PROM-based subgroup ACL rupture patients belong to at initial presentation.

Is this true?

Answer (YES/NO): YES